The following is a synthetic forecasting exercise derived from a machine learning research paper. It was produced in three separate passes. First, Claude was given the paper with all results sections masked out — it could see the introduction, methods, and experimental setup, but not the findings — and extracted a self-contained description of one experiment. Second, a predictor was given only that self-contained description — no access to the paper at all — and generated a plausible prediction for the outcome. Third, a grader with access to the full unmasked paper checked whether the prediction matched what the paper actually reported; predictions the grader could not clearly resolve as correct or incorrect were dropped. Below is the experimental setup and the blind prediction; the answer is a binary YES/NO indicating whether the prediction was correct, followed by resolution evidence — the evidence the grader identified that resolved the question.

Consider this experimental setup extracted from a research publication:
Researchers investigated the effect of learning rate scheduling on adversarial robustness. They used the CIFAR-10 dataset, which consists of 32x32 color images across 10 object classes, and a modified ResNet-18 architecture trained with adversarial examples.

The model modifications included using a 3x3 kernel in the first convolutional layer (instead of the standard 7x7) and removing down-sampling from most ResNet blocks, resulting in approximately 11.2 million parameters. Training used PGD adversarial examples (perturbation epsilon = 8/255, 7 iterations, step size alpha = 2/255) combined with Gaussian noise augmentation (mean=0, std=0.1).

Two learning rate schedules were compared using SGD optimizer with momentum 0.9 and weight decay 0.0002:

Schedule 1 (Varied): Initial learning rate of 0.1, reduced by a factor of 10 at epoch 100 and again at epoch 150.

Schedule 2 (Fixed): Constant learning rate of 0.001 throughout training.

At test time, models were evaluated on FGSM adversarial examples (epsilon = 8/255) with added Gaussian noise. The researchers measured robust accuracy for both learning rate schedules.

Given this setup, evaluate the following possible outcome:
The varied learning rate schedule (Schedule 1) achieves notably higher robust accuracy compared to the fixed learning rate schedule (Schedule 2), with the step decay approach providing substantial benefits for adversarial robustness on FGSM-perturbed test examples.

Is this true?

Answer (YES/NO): YES